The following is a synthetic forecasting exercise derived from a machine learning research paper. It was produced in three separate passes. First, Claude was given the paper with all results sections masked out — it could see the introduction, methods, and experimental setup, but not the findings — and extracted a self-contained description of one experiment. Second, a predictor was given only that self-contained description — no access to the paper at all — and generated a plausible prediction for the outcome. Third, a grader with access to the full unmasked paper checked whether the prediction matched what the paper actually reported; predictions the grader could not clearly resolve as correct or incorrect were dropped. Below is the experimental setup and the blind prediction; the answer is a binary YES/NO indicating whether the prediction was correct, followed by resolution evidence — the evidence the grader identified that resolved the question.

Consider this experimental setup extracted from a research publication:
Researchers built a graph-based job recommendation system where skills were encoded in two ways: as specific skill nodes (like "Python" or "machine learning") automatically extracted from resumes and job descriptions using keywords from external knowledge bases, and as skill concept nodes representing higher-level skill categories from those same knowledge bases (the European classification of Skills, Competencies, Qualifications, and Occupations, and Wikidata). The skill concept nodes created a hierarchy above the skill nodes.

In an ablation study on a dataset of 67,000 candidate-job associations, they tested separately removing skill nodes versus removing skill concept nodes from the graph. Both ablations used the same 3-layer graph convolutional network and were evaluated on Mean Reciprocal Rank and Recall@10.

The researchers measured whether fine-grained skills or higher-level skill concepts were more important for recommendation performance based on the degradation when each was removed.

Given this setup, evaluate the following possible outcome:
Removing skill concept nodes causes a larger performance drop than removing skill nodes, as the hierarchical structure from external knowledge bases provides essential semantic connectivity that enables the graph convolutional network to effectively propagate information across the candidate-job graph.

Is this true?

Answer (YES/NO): NO